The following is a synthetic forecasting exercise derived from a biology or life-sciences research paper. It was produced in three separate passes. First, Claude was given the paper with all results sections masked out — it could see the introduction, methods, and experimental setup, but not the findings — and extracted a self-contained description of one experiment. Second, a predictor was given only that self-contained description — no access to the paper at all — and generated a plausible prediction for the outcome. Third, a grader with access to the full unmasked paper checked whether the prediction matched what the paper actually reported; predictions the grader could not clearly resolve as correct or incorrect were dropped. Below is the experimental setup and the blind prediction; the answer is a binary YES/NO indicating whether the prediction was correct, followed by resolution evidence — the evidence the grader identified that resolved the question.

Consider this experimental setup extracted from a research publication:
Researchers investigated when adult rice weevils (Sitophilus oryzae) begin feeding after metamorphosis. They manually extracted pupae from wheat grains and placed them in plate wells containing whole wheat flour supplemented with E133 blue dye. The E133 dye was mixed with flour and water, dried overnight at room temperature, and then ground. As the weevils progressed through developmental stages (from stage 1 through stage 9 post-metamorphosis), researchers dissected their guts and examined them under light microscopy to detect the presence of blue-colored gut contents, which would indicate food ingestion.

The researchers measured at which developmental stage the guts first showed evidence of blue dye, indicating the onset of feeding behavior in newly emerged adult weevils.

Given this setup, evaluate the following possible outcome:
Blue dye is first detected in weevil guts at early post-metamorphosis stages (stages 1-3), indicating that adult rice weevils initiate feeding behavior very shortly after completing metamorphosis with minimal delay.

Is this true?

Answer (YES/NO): YES